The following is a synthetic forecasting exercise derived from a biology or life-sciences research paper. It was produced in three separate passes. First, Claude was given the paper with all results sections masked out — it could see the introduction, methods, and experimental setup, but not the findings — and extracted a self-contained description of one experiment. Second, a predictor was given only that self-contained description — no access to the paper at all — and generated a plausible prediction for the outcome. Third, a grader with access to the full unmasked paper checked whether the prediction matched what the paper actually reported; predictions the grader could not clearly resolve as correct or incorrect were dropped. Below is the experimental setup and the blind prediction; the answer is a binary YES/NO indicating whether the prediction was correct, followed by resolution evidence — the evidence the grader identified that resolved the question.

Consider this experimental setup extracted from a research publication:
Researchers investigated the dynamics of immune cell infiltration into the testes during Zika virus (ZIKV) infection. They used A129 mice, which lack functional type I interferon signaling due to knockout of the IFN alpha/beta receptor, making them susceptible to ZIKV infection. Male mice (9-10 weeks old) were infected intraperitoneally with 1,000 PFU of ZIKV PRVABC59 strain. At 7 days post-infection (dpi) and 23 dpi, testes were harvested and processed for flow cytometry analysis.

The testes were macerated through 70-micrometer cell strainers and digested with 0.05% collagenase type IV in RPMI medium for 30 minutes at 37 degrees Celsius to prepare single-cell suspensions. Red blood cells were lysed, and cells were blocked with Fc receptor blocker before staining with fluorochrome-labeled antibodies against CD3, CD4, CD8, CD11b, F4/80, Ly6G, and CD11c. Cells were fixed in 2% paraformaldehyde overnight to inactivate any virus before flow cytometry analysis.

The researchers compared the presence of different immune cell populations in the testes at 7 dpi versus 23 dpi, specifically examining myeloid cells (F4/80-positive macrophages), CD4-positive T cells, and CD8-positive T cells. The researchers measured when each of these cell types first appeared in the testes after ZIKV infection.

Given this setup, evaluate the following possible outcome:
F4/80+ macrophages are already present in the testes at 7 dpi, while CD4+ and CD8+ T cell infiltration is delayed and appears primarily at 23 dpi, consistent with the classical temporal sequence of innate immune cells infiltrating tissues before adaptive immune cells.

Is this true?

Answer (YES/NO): NO